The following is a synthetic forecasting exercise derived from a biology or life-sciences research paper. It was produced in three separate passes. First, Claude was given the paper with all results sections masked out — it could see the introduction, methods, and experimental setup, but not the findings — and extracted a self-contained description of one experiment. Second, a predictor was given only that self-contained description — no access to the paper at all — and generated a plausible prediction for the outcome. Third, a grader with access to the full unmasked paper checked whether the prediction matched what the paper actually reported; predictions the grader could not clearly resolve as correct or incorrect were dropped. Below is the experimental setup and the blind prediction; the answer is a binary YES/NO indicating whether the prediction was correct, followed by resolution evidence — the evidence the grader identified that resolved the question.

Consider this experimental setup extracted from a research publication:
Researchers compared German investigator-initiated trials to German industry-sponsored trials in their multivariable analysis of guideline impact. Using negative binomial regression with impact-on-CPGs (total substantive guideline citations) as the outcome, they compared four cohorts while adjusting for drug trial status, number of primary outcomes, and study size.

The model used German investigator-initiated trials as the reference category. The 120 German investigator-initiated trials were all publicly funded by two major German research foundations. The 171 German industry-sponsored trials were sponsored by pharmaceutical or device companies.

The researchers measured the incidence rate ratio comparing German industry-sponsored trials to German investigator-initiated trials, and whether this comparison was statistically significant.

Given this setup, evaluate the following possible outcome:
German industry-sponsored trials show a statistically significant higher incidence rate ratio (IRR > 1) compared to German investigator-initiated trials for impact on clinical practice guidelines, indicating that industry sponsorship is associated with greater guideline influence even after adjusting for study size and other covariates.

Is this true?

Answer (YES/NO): NO